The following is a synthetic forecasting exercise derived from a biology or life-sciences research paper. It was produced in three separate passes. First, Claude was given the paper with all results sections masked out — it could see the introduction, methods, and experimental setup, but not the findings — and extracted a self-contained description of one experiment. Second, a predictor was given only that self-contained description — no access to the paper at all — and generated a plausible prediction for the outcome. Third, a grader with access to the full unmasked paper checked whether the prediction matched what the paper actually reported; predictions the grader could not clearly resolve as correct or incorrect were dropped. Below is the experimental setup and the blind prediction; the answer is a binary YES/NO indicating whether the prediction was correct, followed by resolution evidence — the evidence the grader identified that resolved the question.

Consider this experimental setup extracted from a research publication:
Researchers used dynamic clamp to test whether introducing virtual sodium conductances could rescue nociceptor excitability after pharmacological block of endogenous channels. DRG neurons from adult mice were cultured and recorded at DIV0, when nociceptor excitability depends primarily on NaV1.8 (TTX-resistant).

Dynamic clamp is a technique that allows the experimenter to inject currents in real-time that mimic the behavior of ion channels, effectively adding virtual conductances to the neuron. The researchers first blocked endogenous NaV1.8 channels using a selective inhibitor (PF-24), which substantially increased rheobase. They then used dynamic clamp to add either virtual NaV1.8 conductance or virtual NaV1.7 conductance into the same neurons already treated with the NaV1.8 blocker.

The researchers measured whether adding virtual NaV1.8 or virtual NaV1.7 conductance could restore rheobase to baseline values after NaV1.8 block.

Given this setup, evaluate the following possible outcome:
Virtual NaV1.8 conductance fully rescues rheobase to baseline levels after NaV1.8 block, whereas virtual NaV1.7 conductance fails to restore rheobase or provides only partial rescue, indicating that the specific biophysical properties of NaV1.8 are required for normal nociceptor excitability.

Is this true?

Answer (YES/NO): NO